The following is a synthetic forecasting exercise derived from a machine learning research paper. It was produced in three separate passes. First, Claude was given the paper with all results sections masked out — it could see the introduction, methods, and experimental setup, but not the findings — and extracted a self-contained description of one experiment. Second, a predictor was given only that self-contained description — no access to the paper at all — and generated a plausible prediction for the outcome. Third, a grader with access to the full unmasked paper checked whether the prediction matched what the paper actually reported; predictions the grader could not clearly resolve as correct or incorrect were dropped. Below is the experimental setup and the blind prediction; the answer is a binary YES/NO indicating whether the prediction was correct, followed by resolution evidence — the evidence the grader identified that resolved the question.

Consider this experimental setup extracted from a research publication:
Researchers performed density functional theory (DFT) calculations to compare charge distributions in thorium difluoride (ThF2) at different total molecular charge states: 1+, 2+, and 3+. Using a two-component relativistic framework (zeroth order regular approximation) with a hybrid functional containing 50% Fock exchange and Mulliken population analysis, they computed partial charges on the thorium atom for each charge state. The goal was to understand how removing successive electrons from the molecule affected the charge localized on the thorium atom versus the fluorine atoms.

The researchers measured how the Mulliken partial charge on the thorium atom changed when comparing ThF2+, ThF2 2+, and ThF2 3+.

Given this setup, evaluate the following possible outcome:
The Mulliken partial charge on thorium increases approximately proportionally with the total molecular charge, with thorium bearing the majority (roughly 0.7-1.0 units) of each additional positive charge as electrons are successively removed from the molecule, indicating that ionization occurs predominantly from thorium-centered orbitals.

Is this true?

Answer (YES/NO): NO